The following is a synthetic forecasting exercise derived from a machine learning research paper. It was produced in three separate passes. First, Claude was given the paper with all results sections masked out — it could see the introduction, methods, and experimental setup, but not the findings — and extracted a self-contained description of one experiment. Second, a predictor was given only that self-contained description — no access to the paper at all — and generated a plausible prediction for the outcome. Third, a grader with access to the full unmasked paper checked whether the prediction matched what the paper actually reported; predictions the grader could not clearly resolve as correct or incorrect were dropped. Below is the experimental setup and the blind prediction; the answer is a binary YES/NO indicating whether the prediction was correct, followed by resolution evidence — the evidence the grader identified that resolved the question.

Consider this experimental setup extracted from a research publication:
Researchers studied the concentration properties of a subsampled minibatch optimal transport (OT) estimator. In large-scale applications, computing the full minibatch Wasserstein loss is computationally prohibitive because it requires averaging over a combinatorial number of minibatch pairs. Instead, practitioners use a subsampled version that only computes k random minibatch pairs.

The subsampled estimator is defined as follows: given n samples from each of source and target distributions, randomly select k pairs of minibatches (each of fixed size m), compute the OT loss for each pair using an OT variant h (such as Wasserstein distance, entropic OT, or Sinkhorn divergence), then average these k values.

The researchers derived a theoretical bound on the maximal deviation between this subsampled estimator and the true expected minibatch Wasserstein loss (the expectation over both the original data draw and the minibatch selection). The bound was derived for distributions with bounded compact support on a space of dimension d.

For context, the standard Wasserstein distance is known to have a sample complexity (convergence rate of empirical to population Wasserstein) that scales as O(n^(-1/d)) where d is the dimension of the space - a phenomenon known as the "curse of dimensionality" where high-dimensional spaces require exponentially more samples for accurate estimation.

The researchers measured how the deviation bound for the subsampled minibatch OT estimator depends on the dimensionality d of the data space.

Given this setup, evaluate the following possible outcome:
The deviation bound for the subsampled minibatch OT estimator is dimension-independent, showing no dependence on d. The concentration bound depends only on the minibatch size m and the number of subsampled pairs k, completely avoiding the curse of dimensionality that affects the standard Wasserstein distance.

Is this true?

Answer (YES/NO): YES